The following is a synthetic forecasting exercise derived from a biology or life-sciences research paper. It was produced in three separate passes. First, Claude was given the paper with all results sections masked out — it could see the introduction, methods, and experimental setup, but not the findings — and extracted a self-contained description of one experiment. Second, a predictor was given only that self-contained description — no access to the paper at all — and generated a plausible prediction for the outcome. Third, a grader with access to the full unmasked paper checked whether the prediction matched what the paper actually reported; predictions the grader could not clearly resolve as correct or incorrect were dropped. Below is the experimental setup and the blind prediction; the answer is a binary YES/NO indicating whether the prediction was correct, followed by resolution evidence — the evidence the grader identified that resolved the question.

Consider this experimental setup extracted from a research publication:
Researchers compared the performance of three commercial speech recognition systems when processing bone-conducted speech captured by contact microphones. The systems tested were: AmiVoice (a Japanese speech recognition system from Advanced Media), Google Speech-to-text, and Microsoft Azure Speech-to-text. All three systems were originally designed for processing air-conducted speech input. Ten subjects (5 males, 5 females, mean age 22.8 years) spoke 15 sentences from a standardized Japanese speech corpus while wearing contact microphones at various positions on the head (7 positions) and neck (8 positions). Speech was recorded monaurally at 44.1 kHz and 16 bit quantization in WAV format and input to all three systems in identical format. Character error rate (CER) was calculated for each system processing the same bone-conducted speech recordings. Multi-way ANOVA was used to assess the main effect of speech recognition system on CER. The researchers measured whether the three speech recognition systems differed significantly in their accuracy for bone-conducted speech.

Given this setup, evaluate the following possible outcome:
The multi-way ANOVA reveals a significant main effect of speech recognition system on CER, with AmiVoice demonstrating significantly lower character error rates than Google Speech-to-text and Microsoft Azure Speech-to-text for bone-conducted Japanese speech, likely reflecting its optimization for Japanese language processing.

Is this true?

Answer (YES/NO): NO